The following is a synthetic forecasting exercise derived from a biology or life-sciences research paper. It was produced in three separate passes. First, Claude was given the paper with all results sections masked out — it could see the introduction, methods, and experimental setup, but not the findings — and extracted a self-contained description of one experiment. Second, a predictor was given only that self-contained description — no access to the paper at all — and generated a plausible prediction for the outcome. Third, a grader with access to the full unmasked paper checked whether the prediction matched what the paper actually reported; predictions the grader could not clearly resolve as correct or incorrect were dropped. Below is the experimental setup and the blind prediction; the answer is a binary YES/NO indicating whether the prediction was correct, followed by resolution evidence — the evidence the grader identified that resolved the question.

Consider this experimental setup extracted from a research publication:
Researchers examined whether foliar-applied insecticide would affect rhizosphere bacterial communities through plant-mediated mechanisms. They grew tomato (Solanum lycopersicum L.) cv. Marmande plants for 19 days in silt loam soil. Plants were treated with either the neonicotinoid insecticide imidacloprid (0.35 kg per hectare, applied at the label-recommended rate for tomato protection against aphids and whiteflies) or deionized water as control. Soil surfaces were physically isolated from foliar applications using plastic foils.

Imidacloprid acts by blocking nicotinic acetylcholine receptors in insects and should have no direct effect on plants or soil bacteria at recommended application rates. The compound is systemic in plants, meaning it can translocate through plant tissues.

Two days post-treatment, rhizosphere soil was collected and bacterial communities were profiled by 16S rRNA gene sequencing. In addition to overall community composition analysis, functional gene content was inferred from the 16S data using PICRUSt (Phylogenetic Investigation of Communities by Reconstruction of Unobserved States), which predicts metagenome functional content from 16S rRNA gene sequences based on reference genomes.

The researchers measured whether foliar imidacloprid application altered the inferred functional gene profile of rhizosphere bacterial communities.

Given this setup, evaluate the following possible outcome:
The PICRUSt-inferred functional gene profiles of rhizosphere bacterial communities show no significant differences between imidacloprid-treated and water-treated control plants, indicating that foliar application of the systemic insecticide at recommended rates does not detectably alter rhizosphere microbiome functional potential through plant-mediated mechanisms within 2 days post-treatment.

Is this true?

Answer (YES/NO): NO